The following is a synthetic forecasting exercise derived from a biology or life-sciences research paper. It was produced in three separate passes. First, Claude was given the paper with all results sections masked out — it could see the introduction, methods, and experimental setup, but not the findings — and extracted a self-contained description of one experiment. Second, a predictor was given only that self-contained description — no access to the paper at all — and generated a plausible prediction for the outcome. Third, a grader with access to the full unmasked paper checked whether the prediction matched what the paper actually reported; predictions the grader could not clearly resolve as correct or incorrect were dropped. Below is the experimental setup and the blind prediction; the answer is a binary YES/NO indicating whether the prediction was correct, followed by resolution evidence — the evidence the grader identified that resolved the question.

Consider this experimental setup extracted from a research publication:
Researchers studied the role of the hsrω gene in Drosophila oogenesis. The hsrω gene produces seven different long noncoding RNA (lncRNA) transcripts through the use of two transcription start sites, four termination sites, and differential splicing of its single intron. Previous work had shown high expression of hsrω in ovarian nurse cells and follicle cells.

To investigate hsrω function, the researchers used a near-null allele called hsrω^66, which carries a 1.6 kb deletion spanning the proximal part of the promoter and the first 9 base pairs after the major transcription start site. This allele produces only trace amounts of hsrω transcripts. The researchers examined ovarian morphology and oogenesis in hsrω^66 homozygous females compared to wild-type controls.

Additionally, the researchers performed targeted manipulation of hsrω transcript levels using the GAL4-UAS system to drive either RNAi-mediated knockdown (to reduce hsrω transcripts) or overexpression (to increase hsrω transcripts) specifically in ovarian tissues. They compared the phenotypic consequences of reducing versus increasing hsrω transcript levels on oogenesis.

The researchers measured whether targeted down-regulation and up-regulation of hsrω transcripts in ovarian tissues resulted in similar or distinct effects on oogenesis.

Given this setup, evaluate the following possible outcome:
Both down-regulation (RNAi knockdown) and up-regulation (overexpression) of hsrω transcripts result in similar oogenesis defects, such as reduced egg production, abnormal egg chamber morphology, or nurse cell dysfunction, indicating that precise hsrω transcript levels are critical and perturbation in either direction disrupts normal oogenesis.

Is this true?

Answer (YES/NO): YES